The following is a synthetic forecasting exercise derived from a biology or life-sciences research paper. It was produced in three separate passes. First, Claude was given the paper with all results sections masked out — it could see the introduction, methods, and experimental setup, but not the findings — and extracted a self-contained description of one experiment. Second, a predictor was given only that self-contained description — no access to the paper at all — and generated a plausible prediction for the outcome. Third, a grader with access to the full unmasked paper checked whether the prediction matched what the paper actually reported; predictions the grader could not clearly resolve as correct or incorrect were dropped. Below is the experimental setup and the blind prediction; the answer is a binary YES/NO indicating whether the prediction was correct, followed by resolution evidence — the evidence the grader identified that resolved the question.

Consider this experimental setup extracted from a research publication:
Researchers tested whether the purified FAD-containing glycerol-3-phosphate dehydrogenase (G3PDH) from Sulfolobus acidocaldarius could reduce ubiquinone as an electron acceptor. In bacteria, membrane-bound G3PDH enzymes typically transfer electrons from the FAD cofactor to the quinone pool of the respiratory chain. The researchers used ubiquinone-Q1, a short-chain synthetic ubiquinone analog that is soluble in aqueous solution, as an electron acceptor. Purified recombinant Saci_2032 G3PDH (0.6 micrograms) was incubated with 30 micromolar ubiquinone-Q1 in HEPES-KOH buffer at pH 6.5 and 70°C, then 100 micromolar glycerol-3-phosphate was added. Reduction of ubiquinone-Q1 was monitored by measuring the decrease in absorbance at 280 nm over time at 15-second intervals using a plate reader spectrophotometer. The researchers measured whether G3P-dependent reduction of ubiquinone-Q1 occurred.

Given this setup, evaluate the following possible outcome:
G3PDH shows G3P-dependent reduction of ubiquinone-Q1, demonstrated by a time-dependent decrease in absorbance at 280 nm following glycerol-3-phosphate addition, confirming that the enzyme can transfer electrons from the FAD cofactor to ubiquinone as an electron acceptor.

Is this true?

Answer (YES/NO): YES